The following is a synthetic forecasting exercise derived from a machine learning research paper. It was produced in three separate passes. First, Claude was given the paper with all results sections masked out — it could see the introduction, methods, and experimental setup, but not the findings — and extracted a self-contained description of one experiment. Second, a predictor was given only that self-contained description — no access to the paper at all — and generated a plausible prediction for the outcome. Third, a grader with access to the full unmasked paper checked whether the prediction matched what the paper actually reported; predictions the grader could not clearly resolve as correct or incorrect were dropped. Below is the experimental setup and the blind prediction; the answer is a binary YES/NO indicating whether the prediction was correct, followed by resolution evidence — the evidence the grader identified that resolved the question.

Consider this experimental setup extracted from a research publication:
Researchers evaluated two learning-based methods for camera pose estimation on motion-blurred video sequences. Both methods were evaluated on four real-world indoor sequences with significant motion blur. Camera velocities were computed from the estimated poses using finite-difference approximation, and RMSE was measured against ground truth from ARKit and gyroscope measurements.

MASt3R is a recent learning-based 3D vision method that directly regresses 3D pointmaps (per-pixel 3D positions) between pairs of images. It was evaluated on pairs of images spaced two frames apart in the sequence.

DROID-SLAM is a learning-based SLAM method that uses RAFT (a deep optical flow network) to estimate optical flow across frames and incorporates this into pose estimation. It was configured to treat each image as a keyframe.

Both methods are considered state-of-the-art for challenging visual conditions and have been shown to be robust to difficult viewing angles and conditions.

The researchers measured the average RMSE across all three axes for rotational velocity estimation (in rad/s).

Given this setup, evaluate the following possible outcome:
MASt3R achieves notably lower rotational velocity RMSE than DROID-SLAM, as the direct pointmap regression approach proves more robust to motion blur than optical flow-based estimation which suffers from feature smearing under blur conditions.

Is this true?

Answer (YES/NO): YES